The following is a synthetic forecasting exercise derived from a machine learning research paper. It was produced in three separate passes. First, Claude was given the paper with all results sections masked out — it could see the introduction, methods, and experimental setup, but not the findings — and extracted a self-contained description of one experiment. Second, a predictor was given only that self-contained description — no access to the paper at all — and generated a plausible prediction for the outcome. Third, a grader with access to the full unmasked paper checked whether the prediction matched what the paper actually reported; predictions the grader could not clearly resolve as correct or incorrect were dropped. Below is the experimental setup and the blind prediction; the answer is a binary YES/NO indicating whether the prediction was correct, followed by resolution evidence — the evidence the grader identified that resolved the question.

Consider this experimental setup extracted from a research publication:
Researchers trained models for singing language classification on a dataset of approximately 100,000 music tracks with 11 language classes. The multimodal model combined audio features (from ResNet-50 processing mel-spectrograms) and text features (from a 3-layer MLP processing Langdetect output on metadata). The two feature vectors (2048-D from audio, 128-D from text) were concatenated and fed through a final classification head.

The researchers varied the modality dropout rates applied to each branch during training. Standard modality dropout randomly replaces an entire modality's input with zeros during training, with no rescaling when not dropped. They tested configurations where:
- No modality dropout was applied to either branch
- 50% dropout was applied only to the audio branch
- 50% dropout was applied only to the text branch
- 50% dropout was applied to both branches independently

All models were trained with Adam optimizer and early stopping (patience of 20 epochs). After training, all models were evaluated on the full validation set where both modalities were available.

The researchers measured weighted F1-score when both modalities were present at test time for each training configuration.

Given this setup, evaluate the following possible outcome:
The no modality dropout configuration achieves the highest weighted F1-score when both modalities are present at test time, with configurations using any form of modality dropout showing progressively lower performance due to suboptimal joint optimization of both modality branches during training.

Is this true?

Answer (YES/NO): NO